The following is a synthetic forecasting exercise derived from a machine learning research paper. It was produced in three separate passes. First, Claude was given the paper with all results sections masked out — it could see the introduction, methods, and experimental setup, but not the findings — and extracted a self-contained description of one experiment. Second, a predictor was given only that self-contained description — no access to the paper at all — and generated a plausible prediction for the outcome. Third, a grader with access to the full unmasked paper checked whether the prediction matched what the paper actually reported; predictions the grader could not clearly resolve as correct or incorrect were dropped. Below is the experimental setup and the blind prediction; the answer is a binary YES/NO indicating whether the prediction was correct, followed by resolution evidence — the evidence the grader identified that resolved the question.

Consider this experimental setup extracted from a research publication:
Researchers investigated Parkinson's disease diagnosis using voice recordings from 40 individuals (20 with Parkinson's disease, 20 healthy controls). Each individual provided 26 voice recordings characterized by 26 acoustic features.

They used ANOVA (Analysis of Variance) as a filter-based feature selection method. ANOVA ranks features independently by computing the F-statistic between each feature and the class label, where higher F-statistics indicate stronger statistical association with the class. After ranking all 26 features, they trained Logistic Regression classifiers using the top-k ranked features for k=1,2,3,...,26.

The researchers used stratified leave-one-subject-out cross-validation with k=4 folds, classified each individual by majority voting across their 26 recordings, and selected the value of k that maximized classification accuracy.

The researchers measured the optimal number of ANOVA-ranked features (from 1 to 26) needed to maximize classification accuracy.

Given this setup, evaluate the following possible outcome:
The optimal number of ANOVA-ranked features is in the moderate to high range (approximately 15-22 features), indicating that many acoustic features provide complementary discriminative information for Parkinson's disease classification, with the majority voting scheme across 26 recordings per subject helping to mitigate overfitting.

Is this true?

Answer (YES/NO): NO